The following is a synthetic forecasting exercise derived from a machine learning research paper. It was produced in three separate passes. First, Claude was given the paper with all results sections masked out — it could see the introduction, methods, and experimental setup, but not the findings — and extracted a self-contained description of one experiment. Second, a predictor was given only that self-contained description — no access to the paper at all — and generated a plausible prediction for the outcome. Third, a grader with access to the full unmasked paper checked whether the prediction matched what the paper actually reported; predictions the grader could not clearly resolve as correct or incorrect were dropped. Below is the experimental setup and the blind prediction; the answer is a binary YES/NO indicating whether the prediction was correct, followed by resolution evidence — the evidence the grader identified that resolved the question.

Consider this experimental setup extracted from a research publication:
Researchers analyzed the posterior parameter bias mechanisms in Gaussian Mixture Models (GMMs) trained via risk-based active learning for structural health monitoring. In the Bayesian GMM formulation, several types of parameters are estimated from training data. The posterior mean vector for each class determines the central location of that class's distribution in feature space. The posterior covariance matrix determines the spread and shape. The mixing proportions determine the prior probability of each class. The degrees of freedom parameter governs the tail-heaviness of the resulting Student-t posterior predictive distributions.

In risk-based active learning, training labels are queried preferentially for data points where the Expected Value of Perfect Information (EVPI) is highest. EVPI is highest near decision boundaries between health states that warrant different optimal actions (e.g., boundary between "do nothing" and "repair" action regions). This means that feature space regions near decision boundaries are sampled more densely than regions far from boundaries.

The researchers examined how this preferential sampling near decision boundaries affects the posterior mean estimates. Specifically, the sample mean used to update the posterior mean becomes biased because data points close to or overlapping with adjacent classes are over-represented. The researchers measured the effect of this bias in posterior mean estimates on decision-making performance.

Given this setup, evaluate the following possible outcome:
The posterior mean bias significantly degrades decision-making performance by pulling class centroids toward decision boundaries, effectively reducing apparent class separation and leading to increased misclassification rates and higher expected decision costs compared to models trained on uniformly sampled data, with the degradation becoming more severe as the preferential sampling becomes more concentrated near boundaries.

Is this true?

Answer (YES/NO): NO